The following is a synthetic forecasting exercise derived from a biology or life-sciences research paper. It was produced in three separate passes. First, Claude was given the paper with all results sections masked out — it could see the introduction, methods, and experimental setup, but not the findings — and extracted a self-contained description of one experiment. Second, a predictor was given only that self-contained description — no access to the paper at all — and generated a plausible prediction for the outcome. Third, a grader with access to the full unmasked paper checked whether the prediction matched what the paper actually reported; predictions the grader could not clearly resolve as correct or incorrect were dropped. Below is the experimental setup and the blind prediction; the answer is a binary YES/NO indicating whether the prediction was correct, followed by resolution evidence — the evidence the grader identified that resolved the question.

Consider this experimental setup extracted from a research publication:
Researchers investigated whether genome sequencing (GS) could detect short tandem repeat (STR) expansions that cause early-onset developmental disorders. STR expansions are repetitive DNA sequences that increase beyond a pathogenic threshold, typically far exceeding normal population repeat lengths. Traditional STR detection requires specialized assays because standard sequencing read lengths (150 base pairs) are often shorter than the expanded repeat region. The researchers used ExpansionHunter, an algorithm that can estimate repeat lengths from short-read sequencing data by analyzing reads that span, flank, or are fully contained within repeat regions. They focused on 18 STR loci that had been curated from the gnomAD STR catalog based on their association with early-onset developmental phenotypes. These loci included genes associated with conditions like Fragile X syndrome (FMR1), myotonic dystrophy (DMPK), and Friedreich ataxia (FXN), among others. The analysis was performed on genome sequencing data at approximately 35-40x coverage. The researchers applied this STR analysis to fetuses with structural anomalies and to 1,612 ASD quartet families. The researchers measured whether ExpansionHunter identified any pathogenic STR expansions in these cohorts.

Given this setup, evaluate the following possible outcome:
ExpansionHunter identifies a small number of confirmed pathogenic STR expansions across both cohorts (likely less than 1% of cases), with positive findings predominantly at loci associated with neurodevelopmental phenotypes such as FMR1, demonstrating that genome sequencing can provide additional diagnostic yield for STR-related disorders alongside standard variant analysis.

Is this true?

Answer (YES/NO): NO